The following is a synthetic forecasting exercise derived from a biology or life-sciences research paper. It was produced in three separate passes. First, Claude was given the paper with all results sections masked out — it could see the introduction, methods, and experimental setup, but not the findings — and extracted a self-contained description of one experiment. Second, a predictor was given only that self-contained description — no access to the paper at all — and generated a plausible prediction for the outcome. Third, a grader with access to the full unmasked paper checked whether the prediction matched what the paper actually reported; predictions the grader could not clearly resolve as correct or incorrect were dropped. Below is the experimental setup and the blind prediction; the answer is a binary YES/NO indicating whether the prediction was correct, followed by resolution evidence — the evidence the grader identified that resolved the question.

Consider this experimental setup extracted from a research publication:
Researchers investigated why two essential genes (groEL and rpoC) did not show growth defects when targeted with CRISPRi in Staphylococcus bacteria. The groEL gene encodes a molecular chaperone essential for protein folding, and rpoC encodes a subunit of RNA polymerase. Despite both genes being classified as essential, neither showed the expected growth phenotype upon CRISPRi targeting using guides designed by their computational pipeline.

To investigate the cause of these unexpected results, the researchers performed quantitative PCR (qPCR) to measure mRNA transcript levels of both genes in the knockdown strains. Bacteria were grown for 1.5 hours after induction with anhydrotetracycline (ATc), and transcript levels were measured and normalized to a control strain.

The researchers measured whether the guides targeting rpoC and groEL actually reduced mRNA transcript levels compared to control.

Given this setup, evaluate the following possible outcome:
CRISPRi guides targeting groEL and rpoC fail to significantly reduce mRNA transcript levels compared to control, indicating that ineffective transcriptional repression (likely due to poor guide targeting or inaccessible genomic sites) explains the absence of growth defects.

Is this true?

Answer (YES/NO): NO